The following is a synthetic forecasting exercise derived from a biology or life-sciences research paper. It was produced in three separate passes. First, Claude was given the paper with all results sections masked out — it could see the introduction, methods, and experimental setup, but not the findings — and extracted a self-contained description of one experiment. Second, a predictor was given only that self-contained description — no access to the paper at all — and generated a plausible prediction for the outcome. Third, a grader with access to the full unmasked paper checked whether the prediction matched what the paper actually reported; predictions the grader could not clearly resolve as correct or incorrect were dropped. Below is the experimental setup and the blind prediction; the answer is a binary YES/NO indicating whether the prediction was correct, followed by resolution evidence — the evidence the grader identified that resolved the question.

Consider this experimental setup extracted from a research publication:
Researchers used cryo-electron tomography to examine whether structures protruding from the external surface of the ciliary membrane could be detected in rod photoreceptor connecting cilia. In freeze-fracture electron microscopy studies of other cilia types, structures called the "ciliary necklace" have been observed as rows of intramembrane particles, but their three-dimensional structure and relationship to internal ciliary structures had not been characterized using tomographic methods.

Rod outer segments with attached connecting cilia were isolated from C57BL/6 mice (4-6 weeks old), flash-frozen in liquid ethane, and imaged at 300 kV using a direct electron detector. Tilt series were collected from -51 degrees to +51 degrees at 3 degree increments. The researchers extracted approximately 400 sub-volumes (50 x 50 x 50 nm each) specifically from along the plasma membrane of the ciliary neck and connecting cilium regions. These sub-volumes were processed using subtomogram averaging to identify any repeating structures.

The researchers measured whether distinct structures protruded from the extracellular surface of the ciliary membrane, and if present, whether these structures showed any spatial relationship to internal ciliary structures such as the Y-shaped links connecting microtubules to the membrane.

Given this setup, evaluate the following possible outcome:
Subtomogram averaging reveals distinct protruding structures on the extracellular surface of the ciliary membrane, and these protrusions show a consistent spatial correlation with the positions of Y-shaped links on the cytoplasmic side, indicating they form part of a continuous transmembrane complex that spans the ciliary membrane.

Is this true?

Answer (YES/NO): YES